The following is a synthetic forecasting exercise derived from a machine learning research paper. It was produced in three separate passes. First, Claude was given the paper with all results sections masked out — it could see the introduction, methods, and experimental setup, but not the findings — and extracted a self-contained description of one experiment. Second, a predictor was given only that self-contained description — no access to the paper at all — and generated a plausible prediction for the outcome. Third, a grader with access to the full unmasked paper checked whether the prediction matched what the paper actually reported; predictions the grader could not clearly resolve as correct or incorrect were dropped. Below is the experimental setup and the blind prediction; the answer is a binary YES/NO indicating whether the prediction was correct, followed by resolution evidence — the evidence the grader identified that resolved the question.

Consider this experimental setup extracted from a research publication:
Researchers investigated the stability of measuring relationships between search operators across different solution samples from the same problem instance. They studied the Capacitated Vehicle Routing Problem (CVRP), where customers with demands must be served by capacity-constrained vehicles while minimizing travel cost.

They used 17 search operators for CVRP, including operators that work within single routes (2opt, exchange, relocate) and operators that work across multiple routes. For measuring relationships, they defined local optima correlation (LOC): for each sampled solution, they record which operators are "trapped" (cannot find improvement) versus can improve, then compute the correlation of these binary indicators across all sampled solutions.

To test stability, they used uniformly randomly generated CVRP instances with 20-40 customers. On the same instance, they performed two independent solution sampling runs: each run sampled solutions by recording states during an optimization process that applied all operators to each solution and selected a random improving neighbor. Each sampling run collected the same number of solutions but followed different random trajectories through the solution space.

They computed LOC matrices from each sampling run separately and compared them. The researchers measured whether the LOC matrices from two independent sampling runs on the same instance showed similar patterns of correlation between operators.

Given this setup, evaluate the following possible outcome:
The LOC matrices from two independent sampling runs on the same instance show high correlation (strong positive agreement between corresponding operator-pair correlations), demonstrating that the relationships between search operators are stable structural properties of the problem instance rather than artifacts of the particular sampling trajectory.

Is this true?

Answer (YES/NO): YES